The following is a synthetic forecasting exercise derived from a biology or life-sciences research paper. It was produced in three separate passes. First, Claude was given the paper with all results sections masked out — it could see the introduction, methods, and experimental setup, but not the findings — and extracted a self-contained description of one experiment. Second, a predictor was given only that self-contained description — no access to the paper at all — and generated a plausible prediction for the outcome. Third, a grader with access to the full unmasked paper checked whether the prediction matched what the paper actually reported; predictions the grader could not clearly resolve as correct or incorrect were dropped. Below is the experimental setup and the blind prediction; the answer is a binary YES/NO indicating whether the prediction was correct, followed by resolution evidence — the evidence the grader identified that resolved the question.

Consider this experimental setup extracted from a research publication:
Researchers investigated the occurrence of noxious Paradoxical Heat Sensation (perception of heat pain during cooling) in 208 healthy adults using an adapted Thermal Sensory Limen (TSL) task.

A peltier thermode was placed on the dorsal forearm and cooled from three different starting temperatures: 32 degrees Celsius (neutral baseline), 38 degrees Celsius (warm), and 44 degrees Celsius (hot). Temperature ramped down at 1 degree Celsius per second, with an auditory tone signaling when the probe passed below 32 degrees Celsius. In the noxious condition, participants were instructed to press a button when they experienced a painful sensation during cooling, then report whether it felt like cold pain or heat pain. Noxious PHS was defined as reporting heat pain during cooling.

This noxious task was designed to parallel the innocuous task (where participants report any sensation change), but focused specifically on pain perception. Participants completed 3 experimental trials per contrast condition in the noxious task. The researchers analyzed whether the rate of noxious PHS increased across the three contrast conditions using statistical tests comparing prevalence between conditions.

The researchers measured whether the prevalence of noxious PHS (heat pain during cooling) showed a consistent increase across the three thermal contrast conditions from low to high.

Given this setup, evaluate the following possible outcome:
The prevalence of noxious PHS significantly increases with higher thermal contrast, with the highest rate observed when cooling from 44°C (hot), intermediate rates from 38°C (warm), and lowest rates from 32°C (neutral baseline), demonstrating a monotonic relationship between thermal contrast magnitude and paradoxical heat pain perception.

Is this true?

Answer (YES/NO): NO